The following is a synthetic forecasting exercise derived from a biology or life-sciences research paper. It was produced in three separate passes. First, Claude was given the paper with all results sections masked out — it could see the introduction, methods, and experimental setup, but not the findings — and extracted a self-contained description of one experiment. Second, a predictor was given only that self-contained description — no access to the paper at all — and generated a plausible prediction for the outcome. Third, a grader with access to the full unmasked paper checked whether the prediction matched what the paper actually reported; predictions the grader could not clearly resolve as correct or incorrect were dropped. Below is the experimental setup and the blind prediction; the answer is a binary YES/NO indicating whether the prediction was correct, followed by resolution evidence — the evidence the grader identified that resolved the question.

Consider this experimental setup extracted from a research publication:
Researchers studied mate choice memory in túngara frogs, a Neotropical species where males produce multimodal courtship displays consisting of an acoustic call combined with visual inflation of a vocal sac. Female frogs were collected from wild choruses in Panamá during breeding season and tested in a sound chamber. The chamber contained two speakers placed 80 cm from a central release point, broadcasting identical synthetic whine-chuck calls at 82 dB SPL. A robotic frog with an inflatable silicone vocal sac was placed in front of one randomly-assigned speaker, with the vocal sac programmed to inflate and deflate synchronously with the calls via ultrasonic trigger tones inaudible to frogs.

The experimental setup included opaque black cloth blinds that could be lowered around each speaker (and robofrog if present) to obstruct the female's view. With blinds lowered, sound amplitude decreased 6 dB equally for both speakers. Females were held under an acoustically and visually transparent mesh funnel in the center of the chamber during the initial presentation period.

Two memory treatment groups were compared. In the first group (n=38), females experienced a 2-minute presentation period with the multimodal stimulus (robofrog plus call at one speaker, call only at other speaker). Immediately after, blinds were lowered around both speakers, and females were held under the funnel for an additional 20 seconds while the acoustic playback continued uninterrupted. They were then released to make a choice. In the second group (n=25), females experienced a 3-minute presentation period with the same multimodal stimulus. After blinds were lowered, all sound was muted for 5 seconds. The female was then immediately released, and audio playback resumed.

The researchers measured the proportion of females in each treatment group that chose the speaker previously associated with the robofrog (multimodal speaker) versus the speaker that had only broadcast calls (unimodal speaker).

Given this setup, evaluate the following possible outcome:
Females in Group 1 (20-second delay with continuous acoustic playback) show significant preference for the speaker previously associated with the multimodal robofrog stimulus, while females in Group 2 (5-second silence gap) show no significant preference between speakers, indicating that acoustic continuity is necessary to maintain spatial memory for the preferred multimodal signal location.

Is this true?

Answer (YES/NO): NO